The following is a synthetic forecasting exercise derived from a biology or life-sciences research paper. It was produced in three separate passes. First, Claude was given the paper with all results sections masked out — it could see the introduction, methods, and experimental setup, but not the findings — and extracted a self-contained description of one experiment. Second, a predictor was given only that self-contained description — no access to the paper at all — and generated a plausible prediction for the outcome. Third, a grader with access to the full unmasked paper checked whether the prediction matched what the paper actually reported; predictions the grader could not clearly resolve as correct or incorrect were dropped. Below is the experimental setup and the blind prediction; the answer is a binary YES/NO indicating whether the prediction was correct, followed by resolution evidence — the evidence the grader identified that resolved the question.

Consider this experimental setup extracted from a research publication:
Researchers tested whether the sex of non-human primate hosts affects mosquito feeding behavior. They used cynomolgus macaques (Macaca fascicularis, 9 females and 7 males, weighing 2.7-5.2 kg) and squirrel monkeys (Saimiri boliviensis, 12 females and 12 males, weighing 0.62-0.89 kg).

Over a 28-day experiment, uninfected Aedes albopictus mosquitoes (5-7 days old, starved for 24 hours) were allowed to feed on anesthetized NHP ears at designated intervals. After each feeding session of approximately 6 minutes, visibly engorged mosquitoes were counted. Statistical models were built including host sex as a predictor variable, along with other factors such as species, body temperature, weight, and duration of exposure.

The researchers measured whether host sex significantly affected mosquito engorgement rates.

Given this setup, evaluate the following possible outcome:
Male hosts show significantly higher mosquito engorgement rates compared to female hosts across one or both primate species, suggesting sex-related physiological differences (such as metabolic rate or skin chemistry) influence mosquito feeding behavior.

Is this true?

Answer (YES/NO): NO